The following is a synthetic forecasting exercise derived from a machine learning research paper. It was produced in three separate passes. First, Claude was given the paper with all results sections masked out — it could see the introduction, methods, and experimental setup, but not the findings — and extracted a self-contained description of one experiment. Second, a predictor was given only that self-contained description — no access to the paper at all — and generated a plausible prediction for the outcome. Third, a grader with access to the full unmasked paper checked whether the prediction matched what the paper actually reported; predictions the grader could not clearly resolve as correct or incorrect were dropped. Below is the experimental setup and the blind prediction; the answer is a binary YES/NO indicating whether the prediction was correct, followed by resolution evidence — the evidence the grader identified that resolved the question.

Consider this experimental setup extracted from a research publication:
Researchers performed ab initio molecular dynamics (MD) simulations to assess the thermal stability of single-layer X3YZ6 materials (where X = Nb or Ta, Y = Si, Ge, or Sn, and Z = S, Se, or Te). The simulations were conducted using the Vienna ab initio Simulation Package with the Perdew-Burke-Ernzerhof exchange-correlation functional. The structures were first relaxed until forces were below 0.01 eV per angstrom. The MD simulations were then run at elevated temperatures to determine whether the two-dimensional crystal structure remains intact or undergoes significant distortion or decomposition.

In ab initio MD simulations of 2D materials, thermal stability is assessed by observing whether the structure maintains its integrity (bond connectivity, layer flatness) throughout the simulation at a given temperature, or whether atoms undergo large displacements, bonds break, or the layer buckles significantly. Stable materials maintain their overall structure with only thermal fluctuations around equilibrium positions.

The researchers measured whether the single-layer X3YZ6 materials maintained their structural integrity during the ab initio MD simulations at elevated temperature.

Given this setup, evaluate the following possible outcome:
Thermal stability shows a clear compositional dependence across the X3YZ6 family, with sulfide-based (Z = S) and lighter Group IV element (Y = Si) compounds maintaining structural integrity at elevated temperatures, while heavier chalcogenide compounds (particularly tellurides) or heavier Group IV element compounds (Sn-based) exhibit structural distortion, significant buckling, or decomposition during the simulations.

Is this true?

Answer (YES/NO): NO